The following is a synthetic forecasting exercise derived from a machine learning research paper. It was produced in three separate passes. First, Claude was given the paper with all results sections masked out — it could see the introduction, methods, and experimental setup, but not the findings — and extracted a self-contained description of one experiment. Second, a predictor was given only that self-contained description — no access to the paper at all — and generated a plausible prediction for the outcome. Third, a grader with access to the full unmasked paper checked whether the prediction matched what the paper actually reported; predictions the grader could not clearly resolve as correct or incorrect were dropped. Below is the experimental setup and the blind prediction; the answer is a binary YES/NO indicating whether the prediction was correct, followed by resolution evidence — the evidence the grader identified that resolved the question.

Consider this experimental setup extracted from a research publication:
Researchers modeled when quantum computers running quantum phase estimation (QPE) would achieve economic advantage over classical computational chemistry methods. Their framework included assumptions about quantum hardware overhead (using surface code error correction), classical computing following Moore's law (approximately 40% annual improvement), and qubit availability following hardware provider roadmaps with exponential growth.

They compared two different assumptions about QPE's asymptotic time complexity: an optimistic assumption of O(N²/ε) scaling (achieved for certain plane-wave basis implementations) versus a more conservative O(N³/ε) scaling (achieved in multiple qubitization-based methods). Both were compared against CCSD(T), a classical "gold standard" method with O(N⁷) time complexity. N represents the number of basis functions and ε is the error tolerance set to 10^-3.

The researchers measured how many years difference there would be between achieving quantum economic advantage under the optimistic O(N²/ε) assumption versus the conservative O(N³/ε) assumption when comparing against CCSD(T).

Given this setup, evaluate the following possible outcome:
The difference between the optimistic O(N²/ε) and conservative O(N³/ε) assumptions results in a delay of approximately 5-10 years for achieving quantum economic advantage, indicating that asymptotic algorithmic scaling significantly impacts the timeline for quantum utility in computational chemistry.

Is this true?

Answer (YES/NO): NO